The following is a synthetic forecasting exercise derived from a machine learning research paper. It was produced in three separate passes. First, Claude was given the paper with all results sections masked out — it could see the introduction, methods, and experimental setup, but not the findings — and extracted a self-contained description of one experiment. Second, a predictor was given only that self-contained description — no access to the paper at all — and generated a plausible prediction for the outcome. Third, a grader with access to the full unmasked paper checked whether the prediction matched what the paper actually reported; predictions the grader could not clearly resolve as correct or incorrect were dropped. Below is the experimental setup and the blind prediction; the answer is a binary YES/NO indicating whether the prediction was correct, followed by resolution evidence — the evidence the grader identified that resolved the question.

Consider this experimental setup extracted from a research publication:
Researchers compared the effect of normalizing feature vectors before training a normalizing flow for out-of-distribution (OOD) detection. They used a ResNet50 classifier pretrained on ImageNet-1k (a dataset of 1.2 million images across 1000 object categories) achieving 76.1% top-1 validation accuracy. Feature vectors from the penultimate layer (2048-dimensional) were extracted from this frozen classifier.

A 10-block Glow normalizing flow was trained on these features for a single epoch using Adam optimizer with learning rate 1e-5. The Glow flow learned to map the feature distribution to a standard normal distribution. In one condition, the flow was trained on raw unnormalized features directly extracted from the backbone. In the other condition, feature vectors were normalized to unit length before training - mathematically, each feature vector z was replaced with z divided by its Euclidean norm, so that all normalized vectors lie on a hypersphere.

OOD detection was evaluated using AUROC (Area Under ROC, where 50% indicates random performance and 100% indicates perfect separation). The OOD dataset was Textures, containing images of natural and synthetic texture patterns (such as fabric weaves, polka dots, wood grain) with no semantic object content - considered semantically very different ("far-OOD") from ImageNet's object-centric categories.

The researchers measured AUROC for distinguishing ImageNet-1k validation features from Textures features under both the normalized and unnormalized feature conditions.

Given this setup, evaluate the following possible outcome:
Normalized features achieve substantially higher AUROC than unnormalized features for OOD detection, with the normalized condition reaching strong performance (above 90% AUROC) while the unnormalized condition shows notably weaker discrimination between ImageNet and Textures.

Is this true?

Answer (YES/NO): YES